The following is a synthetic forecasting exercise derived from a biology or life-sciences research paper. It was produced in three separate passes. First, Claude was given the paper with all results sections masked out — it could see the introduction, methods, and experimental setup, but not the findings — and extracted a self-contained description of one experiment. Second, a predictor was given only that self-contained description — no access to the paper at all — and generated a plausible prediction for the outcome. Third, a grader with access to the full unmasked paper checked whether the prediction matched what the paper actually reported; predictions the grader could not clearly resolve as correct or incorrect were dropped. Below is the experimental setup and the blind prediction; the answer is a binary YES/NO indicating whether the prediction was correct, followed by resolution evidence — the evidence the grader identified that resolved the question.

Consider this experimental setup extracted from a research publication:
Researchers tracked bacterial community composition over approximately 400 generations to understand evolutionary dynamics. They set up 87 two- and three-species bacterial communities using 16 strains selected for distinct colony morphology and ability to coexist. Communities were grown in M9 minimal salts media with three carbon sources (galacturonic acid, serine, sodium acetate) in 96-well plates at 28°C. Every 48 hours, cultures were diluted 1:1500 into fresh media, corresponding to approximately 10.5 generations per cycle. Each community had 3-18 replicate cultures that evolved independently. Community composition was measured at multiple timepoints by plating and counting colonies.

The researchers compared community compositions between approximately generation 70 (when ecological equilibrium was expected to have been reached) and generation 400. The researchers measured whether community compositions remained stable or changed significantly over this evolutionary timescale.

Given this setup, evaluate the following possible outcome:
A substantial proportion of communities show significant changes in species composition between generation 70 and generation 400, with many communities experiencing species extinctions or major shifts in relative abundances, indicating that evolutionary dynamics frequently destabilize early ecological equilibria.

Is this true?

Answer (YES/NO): YES